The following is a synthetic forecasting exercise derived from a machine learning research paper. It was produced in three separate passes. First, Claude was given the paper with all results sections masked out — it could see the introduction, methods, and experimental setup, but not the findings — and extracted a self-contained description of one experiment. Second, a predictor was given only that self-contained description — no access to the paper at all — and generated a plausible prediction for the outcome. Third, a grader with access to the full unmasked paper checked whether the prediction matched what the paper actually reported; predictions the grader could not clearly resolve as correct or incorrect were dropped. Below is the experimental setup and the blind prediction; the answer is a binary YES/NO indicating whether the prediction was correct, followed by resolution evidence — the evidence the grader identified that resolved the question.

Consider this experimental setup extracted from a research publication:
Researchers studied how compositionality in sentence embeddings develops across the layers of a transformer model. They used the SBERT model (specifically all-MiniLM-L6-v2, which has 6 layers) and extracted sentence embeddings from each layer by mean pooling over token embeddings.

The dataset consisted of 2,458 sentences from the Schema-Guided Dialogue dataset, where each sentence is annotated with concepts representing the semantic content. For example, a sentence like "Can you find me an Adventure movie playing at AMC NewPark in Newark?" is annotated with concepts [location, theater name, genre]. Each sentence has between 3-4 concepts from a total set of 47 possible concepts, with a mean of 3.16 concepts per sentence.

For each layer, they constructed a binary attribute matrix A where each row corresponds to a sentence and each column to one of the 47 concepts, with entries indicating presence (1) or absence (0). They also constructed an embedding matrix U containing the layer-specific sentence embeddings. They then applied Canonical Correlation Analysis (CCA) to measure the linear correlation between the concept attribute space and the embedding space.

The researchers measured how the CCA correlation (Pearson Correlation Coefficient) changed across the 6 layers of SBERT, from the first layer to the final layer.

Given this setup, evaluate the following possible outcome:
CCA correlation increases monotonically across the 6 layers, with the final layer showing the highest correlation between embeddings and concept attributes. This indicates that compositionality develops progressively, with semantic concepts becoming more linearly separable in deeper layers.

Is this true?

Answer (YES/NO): NO